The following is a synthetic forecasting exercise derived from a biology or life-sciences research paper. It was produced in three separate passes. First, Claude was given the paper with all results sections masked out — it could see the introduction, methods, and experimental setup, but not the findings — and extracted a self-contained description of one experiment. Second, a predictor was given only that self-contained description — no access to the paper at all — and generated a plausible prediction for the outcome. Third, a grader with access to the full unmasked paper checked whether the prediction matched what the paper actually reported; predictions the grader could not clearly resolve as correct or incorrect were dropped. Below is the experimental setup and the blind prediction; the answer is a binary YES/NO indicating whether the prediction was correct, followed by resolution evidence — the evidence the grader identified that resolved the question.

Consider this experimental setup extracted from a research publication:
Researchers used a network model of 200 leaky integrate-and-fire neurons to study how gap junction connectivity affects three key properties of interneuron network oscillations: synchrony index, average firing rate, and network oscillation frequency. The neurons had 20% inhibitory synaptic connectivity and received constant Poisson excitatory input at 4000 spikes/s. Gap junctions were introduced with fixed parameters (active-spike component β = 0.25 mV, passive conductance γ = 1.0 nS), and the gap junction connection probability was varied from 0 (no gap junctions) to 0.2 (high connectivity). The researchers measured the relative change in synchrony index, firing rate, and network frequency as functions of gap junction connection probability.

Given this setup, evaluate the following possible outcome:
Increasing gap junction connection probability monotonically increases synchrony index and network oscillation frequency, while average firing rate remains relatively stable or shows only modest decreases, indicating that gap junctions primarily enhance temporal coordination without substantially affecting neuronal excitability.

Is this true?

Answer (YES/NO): NO